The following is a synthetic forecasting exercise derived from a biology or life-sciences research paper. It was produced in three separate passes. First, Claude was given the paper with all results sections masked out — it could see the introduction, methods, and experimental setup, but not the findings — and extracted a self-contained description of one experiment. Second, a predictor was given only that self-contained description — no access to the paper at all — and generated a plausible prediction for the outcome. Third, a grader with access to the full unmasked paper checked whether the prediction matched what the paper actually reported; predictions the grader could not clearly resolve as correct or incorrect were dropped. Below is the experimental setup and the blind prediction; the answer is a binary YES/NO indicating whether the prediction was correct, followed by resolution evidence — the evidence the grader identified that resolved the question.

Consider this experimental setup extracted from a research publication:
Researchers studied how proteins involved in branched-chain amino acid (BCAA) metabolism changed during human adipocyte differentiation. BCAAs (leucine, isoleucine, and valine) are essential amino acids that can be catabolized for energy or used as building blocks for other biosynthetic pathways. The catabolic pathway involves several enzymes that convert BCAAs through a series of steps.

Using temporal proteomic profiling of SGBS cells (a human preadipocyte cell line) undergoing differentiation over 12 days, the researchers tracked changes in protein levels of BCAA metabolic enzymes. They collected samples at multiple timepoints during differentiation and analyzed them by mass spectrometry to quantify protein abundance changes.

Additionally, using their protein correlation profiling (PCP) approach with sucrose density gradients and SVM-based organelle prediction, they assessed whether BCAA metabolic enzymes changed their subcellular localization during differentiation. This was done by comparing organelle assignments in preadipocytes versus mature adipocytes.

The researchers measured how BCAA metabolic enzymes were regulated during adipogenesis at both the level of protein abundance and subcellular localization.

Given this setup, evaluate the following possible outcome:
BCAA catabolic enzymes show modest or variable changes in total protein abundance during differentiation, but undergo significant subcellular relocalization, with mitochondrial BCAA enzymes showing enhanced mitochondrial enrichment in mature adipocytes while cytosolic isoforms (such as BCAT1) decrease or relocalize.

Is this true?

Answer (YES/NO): NO